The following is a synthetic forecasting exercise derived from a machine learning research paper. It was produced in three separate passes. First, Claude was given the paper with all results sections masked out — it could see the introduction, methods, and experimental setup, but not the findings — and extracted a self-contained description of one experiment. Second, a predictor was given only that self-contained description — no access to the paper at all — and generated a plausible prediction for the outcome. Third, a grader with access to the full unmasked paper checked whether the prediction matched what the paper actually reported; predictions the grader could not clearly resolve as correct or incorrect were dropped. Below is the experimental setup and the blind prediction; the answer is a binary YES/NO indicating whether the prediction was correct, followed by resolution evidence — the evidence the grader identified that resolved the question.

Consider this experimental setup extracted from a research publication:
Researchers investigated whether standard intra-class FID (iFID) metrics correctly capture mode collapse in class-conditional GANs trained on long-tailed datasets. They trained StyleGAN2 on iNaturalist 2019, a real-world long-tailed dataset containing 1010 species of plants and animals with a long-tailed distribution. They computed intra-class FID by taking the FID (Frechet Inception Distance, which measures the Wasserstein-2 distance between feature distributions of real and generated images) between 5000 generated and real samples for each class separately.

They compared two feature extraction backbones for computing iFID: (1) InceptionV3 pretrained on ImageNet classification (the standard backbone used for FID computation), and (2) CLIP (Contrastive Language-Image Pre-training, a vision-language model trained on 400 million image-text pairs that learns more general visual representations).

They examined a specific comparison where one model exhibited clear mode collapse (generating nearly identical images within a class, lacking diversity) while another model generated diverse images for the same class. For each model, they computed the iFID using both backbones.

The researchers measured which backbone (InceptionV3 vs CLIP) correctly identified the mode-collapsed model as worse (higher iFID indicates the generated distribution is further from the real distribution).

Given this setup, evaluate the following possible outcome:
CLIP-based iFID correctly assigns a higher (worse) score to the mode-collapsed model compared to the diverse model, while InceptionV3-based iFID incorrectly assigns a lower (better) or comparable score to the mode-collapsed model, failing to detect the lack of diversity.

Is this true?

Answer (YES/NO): YES